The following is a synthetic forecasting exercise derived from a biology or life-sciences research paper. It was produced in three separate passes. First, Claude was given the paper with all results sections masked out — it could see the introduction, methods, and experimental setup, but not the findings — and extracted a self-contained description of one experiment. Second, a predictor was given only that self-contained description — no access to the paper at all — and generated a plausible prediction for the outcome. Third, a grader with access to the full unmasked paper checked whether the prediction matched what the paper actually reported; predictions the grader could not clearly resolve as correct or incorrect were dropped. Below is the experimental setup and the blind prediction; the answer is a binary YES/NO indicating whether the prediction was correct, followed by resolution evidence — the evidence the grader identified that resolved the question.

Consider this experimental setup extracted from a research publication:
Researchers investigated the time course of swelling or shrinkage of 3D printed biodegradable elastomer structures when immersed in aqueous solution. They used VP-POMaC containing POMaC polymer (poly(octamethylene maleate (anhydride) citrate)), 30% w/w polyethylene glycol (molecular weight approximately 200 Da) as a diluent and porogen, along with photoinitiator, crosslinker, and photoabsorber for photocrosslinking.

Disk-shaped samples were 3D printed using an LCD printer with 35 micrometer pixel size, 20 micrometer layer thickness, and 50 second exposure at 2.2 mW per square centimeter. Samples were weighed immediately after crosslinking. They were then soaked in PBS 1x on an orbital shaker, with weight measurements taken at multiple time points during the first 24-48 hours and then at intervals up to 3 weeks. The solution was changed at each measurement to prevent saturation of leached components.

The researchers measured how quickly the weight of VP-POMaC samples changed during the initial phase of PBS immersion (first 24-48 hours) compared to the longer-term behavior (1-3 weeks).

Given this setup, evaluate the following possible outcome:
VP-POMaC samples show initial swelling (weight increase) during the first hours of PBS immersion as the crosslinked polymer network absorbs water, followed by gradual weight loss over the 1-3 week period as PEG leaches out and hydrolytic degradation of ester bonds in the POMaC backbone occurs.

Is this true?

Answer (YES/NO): NO